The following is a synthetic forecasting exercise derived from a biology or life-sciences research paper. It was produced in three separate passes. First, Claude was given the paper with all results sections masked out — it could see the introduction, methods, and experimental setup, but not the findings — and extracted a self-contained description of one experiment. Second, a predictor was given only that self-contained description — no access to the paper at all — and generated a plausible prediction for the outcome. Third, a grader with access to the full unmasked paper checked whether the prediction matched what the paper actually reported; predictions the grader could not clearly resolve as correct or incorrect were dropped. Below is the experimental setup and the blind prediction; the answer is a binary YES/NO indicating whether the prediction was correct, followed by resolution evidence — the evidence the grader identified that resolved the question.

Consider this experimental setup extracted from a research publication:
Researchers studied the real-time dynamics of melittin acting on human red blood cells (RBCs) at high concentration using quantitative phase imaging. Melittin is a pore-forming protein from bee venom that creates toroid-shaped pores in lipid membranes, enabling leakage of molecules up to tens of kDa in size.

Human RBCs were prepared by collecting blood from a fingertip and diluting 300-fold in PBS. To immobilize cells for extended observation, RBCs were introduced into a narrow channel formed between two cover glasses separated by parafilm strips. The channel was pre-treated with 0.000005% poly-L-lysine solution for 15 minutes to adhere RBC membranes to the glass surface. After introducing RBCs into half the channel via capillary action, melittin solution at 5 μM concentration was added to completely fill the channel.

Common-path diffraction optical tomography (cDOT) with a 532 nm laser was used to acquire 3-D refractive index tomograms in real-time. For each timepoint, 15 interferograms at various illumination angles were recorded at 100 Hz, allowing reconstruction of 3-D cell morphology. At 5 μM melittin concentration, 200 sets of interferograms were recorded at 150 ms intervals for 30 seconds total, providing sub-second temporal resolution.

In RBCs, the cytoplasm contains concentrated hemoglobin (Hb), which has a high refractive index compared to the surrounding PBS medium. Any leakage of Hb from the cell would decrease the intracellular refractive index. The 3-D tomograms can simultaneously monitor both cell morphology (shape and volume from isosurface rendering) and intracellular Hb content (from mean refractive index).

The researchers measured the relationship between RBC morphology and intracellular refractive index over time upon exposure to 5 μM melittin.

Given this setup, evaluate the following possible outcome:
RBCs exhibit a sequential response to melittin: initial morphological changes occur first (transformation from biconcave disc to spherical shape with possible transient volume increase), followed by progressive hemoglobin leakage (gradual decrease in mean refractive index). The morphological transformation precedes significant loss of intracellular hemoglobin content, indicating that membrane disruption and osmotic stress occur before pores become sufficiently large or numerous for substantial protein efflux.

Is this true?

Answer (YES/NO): NO